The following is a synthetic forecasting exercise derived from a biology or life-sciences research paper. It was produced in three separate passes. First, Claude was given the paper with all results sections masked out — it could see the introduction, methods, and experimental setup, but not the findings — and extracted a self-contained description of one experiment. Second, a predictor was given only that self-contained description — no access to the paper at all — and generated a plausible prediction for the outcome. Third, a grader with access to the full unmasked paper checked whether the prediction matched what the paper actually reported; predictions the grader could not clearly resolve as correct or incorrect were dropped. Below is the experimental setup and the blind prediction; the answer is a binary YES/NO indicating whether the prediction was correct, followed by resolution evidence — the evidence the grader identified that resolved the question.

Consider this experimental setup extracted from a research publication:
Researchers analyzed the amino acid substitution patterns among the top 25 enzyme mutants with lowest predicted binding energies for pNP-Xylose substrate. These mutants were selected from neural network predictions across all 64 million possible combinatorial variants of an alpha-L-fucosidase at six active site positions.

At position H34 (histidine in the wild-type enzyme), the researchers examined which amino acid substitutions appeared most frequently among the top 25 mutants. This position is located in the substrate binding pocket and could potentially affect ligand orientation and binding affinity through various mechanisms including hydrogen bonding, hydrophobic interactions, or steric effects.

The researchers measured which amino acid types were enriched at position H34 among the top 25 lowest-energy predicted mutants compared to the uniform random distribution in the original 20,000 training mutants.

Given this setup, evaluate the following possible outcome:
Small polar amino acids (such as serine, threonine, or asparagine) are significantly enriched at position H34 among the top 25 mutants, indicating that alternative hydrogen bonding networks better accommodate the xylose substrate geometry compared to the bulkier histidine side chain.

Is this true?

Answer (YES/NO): NO